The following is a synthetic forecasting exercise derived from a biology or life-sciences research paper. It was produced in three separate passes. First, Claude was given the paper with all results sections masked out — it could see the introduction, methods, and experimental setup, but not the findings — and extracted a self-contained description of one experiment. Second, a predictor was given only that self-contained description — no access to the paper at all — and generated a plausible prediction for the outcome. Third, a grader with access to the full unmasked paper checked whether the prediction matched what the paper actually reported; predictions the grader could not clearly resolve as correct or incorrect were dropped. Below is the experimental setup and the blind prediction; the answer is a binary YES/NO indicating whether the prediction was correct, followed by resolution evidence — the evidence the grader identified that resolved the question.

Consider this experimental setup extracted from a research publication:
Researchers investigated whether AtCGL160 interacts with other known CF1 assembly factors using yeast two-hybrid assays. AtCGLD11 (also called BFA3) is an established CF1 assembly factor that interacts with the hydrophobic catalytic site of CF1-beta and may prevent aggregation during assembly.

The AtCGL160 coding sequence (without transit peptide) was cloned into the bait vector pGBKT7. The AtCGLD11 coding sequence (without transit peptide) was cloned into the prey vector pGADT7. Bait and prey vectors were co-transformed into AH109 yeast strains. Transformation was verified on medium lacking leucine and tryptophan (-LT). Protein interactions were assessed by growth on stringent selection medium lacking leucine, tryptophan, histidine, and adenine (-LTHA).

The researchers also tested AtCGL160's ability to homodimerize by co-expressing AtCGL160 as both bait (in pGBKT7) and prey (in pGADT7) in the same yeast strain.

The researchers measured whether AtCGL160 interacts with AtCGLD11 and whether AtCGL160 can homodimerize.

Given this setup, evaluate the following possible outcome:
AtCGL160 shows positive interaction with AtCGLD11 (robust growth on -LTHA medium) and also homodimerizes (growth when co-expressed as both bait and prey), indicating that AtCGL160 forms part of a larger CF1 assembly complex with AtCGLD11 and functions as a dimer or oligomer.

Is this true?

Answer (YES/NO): NO